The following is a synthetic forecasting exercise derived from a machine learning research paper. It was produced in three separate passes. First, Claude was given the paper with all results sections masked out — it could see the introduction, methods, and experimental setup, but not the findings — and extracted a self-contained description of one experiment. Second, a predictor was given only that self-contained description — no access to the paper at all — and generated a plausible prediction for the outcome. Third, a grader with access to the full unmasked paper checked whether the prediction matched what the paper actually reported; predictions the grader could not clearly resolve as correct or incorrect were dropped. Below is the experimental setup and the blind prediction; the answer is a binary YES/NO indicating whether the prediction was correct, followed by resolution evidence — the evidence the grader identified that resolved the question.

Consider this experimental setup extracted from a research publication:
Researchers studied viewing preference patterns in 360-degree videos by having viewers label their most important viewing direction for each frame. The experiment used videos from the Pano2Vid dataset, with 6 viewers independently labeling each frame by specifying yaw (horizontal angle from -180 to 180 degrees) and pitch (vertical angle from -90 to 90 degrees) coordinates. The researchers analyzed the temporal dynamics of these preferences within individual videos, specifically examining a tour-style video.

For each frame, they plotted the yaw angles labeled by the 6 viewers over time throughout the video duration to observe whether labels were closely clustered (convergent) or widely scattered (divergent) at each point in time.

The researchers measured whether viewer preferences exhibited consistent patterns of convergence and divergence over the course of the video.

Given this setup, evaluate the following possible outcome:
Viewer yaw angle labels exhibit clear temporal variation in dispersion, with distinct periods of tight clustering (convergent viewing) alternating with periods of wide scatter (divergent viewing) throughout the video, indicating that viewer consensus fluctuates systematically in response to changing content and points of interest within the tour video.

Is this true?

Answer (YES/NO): YES